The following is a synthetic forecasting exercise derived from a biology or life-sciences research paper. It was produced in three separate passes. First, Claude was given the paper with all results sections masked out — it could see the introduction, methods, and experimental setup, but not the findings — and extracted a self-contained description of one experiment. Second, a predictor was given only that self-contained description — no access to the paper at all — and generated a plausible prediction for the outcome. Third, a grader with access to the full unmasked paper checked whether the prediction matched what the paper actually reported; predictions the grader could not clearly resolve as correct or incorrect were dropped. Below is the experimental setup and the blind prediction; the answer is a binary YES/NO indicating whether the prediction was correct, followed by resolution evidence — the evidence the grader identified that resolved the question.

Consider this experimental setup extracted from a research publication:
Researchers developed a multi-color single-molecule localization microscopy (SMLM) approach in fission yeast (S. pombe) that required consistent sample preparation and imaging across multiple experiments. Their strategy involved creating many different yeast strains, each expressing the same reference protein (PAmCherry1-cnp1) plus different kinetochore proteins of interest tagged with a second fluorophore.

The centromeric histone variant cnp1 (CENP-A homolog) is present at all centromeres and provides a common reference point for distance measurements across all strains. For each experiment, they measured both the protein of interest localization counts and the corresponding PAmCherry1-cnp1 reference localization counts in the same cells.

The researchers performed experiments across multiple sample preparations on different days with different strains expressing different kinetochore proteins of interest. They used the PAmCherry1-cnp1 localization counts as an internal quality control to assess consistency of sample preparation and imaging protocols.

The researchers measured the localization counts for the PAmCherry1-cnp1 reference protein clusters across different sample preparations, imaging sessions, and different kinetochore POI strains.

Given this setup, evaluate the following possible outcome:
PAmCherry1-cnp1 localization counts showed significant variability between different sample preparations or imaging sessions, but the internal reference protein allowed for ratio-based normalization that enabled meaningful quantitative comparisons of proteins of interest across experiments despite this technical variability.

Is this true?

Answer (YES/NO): NO